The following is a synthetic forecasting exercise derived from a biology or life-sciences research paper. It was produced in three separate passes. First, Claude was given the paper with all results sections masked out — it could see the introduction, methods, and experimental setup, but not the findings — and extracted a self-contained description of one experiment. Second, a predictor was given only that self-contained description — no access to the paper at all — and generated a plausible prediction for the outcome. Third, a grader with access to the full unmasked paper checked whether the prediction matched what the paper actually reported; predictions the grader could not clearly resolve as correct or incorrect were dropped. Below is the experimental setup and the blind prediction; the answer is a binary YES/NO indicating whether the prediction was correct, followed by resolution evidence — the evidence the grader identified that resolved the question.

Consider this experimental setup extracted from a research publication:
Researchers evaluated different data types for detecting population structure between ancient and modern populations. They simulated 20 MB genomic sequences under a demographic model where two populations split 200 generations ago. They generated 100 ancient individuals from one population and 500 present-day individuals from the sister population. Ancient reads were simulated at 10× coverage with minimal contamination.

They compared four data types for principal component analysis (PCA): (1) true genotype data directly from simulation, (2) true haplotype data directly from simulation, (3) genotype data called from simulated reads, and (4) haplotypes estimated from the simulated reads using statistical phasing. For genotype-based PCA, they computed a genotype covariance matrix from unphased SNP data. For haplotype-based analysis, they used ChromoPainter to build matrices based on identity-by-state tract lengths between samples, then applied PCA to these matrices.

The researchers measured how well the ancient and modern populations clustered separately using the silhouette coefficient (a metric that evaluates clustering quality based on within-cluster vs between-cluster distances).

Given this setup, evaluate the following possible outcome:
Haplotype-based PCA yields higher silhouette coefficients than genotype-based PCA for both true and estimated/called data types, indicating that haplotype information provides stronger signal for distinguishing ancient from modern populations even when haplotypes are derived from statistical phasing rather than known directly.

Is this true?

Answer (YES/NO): YES